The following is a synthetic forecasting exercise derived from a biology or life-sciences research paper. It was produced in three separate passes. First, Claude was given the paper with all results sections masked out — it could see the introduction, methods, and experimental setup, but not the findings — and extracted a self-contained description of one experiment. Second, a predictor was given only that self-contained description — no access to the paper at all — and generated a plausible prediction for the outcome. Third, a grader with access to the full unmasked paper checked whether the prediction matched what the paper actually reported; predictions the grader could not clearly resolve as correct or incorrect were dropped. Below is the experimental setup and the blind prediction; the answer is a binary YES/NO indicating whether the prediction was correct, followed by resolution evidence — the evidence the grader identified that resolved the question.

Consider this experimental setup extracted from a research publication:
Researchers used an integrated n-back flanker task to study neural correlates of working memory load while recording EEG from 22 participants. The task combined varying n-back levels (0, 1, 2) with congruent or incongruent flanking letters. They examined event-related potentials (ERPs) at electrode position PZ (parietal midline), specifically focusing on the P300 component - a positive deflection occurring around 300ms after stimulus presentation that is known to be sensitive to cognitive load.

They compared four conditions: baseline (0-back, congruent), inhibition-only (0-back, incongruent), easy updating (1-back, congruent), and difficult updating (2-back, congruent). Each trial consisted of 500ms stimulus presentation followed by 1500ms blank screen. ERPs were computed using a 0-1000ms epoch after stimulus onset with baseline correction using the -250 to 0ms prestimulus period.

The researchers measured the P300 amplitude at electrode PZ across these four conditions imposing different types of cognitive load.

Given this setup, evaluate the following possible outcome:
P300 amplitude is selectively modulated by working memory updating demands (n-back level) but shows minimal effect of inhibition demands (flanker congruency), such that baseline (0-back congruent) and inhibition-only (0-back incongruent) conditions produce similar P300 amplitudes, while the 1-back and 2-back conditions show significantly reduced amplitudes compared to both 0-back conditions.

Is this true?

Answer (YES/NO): NO